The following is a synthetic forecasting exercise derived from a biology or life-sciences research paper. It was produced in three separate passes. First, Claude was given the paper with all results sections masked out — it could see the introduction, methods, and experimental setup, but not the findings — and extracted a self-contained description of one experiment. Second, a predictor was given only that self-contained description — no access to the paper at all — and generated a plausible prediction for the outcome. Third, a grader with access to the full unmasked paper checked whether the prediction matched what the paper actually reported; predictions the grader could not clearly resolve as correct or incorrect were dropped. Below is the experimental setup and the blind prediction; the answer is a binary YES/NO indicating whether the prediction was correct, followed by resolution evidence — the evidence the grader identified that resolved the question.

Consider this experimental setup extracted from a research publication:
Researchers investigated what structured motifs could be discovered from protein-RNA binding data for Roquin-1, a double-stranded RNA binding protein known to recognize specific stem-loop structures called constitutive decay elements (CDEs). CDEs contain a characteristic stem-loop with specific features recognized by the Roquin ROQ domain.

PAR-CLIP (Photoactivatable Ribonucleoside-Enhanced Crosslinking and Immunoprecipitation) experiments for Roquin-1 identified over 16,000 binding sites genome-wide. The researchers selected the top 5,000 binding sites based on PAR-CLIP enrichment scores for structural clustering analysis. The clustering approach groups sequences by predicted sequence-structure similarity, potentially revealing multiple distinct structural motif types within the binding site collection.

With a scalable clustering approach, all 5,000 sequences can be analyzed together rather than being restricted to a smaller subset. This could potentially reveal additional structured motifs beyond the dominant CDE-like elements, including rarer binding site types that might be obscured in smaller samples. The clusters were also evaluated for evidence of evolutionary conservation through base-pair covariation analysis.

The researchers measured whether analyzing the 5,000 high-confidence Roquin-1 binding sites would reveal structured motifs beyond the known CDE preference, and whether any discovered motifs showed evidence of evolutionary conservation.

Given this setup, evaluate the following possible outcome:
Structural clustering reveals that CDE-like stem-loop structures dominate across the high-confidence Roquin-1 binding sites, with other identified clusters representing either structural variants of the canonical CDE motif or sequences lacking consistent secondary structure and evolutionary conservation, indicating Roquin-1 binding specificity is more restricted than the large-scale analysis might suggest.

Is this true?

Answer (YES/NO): NO